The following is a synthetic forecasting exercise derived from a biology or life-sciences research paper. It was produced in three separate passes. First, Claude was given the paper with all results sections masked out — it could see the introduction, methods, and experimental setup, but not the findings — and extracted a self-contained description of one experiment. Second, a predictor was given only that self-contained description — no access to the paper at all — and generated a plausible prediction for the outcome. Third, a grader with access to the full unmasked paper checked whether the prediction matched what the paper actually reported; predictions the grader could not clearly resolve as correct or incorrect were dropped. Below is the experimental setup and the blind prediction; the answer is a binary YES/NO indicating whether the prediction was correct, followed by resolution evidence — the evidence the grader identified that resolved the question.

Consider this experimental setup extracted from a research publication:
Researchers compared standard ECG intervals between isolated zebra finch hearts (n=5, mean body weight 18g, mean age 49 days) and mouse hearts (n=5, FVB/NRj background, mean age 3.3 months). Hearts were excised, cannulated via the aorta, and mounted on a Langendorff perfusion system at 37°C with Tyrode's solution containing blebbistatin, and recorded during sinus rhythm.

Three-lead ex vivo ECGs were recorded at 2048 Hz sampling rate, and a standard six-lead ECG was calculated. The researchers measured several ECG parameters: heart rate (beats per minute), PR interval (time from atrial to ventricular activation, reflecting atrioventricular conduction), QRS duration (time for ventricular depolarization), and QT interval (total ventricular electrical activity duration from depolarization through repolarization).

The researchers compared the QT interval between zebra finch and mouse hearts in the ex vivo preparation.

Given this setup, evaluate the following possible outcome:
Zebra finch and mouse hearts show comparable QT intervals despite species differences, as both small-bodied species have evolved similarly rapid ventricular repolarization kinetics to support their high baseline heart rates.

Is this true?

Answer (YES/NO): YES